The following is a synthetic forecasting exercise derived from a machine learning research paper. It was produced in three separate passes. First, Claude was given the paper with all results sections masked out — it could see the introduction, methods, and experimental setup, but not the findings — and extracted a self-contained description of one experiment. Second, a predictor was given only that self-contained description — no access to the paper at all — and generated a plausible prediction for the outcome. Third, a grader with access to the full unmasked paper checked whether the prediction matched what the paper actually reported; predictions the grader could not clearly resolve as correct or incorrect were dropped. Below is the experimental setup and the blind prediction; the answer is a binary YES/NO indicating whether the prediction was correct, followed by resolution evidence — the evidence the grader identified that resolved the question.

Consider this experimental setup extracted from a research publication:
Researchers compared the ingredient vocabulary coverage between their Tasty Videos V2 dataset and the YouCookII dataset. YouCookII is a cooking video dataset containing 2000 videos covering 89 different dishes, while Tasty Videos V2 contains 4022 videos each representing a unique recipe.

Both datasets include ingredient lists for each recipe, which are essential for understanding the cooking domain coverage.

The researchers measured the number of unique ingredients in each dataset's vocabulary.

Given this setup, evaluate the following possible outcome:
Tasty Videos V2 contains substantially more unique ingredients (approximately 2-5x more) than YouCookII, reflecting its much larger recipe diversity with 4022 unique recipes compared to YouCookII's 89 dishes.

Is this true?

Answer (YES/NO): NO